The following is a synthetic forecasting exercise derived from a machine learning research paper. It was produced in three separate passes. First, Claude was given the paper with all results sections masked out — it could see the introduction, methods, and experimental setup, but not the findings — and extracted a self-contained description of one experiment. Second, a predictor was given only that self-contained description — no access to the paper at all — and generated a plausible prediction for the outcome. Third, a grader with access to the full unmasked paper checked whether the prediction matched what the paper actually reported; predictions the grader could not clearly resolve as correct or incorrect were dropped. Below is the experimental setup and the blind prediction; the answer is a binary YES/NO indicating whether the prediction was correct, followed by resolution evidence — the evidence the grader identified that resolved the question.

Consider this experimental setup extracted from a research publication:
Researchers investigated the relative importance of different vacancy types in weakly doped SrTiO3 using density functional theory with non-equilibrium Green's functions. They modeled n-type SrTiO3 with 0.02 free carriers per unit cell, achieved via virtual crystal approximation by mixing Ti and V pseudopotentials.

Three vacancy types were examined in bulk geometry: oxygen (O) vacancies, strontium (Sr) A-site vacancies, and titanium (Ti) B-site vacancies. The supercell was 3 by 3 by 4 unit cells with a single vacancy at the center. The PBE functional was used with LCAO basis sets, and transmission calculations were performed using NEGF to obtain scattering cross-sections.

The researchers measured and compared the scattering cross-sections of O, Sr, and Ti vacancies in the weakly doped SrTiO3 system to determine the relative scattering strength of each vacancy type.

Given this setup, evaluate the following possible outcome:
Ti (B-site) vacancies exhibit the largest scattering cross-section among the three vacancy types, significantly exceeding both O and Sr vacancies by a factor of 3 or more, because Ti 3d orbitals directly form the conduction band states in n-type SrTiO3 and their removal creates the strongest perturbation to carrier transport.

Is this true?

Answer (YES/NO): NO